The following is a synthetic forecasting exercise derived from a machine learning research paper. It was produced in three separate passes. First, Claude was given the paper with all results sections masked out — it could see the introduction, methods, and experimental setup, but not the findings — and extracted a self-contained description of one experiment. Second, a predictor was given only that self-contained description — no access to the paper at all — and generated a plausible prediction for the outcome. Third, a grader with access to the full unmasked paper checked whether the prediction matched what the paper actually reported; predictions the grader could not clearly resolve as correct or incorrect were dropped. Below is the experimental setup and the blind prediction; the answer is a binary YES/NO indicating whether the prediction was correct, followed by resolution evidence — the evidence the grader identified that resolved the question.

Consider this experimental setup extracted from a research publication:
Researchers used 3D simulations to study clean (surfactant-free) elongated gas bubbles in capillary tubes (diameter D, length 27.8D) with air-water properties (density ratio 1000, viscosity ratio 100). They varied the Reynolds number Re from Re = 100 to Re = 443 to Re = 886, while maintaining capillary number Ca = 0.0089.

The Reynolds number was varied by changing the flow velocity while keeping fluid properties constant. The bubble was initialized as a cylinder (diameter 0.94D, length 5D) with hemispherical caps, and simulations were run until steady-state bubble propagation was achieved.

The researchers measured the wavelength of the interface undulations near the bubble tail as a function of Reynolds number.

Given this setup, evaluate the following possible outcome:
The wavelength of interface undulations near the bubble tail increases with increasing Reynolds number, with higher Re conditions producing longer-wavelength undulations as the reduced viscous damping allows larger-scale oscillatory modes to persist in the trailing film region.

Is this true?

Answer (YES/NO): NO